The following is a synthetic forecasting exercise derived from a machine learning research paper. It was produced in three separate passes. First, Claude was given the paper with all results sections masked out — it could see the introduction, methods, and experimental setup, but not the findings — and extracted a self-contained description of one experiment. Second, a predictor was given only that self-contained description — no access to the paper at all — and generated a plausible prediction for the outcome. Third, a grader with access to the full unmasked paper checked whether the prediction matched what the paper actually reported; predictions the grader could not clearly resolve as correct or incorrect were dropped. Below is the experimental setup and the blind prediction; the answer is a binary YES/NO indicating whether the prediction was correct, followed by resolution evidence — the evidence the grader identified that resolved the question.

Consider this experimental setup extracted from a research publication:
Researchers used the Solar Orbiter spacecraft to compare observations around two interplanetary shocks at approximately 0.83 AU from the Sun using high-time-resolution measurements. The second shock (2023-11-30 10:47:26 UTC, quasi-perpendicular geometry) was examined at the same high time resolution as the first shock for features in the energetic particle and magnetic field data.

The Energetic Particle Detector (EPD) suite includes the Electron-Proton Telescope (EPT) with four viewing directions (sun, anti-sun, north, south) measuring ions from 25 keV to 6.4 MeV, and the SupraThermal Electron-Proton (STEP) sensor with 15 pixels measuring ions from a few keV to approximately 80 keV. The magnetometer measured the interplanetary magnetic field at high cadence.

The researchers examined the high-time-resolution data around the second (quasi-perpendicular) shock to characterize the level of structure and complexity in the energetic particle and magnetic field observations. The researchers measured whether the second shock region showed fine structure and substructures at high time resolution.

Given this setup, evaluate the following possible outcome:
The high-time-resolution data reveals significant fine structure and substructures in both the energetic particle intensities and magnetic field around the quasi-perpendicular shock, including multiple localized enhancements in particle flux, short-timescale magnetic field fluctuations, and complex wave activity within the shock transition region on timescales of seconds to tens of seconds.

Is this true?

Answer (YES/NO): YES